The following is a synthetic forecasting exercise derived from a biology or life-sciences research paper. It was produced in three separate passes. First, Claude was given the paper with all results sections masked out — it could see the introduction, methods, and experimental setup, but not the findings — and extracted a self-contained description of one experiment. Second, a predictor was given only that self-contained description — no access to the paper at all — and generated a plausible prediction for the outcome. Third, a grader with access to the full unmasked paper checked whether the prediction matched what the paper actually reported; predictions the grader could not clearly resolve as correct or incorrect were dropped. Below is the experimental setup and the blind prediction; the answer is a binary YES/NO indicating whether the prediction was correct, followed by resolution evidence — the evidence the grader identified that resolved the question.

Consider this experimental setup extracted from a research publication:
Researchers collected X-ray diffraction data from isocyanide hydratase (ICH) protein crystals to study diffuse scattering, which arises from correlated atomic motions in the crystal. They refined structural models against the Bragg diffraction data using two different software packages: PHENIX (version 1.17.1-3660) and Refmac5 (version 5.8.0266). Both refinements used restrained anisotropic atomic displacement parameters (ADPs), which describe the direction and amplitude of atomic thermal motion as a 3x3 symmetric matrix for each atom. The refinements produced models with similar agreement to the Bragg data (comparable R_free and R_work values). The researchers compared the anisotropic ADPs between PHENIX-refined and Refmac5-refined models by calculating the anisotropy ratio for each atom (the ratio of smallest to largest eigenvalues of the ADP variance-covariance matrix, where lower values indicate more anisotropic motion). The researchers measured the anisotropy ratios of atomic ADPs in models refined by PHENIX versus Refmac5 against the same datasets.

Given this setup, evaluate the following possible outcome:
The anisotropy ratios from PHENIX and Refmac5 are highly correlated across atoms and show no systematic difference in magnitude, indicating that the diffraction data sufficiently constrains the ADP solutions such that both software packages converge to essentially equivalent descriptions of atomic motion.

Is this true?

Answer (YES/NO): NO